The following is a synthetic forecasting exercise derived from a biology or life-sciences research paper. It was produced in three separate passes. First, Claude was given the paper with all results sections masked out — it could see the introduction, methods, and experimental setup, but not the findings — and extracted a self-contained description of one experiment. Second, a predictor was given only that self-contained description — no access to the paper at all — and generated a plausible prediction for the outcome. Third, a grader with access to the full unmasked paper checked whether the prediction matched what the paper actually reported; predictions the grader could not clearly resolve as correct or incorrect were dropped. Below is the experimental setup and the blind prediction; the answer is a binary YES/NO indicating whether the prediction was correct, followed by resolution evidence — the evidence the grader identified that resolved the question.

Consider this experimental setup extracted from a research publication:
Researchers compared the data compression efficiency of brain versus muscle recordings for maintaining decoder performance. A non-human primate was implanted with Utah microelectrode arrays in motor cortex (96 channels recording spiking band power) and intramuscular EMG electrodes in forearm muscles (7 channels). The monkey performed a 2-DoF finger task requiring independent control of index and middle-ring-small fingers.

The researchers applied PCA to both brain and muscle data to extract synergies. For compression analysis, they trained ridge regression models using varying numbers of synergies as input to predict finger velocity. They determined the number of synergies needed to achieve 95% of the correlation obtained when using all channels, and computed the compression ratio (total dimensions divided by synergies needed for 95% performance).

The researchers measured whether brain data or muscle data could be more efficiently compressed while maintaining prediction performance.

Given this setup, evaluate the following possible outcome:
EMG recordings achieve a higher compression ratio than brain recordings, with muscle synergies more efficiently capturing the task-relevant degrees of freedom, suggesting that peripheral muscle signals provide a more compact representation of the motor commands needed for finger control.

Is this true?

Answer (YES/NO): NO